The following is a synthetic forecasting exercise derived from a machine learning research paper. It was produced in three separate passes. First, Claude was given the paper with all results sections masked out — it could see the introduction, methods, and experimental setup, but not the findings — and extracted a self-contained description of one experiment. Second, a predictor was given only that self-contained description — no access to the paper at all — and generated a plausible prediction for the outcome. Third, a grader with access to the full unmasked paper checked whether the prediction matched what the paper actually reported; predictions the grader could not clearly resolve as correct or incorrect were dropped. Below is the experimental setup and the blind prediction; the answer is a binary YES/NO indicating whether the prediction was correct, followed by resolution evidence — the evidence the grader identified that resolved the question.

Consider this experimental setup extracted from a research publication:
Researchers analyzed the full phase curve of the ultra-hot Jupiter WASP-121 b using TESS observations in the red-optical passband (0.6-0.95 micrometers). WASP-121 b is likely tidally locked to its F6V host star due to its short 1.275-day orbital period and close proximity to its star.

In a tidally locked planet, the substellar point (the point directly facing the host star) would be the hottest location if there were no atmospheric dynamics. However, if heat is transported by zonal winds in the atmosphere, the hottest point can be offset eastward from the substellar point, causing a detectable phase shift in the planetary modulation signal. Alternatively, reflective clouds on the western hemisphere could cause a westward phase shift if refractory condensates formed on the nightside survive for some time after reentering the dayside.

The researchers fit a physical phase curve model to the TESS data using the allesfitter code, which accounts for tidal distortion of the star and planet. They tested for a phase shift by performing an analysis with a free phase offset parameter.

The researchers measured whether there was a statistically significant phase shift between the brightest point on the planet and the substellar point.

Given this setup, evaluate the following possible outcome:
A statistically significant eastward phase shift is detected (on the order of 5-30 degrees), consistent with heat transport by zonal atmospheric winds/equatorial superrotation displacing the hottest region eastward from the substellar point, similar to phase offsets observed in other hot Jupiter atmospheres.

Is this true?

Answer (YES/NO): NO